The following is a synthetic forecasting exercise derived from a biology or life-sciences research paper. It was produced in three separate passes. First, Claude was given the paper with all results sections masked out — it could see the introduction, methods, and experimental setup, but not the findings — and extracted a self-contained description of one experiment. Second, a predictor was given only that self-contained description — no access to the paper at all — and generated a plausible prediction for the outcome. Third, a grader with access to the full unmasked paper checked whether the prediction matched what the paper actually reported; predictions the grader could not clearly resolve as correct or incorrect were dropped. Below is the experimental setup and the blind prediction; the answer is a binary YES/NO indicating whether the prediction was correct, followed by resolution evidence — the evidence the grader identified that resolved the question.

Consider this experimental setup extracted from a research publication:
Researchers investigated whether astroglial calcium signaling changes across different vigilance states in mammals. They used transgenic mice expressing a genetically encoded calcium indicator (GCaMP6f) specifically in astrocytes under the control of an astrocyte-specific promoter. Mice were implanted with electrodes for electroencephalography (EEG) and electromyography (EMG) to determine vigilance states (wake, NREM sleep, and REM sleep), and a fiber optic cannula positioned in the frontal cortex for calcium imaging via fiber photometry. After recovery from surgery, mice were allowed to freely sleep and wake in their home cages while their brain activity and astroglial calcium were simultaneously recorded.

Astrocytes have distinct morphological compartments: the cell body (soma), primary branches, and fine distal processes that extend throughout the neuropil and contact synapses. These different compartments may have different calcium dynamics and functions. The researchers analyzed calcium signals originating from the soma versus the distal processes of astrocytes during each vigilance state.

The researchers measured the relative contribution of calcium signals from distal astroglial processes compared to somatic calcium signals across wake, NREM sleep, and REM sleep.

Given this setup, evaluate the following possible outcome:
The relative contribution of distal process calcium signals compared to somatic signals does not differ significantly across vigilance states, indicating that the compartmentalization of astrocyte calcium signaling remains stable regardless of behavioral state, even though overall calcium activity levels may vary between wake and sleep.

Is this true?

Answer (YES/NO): NO